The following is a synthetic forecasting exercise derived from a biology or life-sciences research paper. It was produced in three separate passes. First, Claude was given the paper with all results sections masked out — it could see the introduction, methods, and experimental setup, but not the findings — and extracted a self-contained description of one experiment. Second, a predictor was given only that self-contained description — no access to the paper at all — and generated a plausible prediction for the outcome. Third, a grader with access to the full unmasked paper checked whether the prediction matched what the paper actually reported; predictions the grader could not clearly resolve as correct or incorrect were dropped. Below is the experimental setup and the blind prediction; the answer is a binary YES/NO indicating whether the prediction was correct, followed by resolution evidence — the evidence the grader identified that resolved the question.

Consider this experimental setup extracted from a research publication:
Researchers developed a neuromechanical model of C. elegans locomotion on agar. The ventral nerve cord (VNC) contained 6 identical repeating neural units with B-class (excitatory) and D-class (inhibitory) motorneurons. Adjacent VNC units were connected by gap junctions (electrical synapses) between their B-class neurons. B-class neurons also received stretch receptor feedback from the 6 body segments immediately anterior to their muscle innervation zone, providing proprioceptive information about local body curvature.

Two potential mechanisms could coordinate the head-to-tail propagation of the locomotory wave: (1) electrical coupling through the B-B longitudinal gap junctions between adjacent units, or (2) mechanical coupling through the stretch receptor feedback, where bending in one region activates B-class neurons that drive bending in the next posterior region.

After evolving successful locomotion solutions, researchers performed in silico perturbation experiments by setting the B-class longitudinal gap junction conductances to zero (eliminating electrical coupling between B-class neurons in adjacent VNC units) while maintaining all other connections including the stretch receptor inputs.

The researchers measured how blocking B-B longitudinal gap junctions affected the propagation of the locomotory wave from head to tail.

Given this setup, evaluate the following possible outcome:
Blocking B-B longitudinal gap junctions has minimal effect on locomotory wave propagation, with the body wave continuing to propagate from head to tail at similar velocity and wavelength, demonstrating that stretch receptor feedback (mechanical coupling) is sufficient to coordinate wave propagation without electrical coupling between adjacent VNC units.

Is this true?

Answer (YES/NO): NO